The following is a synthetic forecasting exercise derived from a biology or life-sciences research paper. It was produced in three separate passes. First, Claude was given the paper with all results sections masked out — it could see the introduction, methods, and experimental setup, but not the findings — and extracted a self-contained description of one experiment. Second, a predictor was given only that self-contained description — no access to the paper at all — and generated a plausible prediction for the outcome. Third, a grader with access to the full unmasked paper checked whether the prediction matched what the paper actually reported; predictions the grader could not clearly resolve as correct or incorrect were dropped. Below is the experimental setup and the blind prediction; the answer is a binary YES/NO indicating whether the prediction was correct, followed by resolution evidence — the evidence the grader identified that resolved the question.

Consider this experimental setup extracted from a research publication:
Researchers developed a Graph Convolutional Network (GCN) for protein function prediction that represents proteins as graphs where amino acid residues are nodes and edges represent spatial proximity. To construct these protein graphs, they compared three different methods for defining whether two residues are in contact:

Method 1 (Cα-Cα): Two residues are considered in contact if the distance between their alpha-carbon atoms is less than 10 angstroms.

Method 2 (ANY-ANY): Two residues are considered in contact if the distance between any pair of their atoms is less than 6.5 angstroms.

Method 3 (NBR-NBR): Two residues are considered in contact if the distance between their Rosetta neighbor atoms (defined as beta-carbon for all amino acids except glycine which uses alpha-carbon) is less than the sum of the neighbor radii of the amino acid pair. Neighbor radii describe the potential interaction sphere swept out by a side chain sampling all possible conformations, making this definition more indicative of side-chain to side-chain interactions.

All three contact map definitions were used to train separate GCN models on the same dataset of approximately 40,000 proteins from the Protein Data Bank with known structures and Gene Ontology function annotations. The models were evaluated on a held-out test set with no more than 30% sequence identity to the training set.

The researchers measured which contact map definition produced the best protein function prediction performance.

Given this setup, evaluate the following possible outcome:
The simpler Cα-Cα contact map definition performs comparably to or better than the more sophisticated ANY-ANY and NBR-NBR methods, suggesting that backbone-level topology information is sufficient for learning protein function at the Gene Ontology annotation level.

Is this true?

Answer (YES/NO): YES